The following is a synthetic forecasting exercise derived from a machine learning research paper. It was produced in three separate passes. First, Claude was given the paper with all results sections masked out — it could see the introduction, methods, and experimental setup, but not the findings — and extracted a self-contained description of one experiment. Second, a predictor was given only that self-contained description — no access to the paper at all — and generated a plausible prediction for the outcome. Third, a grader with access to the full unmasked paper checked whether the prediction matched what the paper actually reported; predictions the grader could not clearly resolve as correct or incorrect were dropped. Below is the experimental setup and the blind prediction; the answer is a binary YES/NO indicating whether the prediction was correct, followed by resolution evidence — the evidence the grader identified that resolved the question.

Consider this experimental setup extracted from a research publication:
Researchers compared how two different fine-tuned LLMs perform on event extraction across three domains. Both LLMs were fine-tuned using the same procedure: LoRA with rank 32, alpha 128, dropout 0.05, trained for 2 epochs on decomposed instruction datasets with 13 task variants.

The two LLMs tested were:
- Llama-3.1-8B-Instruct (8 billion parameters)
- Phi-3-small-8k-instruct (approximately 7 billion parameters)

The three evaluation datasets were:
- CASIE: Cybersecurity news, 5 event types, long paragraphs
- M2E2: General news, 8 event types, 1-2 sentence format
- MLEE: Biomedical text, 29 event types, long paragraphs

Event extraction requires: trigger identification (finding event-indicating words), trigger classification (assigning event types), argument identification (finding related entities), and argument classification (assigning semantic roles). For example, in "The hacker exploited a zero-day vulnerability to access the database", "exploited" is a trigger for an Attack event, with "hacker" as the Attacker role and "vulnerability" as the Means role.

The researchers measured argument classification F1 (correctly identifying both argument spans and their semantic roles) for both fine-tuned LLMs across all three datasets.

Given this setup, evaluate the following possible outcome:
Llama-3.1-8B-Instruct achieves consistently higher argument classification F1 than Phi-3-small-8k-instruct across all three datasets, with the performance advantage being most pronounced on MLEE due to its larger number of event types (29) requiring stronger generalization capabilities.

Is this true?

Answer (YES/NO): YES